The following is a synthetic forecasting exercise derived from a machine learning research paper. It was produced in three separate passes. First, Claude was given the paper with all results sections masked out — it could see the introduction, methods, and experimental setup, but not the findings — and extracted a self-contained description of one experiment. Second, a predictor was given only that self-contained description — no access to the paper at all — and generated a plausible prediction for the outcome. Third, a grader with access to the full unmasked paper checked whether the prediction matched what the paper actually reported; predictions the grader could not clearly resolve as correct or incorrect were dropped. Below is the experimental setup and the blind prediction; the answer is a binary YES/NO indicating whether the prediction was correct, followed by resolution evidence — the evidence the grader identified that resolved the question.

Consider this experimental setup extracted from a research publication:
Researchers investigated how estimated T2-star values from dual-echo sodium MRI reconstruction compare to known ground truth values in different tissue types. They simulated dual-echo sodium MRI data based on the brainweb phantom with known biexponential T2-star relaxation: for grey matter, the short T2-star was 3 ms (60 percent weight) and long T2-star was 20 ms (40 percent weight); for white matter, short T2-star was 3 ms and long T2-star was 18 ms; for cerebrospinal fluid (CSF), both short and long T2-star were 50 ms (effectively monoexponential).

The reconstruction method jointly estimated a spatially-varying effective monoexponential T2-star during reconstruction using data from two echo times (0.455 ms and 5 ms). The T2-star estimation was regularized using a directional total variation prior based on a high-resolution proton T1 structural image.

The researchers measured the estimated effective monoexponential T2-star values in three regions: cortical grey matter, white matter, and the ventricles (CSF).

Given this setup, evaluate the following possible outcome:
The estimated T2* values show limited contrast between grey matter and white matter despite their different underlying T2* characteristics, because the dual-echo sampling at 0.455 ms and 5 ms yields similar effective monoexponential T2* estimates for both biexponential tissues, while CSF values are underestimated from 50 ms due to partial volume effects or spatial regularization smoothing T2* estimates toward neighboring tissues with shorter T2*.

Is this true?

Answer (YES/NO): NO